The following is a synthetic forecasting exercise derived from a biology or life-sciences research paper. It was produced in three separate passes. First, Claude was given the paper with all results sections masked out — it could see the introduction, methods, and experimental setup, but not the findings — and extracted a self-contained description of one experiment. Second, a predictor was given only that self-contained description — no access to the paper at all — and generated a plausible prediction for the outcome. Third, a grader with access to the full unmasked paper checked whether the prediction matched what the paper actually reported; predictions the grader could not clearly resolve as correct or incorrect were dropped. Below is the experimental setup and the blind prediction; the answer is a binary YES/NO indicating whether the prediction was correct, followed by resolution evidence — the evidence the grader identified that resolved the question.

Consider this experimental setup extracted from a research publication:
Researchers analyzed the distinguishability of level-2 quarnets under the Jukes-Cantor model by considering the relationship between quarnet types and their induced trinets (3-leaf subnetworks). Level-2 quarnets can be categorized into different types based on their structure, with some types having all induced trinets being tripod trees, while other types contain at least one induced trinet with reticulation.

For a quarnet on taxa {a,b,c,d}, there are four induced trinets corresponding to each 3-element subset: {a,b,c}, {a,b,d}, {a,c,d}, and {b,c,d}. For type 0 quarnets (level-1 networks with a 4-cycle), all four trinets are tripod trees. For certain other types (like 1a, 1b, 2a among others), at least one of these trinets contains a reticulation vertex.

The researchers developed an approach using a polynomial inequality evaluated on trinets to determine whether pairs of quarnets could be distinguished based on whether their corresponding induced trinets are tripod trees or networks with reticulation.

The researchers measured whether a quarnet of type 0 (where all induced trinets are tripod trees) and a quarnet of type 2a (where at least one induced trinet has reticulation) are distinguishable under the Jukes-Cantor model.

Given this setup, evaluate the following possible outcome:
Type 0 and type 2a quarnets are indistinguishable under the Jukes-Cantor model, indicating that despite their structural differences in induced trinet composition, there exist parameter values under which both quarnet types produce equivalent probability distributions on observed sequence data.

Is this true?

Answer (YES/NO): NO